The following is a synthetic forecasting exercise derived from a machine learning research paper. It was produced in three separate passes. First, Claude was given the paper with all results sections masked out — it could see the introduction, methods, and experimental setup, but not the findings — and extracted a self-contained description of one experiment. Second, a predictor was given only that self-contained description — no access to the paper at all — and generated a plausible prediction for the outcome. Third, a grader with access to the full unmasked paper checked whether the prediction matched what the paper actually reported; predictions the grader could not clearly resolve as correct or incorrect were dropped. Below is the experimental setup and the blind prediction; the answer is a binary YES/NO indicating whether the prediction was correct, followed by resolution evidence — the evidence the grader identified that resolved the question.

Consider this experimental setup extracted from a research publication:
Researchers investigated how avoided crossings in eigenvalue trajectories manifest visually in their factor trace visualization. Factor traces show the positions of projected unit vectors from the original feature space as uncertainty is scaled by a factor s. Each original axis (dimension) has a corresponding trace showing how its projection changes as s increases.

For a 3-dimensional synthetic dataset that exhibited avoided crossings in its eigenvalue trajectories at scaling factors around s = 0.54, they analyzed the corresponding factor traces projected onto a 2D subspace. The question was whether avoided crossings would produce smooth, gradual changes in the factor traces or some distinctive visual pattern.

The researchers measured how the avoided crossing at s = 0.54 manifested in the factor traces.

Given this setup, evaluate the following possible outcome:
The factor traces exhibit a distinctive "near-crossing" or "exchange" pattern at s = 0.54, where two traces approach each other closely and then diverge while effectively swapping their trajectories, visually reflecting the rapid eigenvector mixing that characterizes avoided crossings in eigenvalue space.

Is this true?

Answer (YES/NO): NO